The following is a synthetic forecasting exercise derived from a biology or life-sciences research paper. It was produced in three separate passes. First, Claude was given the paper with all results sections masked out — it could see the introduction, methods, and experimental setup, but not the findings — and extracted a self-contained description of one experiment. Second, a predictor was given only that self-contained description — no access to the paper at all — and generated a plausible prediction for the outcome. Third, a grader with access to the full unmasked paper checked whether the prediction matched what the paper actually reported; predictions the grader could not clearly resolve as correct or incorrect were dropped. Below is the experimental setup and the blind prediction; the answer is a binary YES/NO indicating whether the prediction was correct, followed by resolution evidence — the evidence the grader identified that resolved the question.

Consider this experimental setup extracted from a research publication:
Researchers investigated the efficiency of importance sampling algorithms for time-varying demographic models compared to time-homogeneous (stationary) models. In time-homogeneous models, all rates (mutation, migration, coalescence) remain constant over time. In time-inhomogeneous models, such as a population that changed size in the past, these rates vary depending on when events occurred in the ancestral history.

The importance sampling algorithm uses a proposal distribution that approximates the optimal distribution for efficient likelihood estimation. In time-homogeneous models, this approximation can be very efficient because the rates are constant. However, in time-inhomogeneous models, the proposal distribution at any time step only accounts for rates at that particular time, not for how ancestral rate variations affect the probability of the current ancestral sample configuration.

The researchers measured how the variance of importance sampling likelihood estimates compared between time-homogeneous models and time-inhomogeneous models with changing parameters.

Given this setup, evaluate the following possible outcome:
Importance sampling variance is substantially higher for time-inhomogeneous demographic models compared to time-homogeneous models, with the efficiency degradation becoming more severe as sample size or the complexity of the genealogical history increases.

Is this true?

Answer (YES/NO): NO